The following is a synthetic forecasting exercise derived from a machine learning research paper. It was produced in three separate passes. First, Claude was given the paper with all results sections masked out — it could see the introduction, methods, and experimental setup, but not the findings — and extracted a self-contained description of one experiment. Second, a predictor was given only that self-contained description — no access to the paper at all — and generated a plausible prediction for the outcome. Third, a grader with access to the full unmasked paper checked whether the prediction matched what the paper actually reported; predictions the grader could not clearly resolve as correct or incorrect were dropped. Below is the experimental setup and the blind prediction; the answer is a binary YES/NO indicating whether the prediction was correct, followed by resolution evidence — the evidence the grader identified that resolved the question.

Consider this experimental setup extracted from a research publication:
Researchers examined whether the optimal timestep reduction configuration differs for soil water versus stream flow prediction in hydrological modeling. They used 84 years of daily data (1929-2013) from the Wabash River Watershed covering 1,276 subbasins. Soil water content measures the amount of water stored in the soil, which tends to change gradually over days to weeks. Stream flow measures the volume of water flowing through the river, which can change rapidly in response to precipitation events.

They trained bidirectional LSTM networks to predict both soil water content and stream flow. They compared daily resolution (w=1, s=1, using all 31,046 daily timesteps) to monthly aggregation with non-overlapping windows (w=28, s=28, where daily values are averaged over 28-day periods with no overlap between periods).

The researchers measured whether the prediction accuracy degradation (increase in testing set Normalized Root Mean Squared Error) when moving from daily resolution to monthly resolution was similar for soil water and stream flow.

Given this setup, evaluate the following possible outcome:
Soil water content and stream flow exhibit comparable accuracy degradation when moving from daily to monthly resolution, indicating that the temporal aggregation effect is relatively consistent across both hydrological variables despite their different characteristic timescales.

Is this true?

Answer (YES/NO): NO